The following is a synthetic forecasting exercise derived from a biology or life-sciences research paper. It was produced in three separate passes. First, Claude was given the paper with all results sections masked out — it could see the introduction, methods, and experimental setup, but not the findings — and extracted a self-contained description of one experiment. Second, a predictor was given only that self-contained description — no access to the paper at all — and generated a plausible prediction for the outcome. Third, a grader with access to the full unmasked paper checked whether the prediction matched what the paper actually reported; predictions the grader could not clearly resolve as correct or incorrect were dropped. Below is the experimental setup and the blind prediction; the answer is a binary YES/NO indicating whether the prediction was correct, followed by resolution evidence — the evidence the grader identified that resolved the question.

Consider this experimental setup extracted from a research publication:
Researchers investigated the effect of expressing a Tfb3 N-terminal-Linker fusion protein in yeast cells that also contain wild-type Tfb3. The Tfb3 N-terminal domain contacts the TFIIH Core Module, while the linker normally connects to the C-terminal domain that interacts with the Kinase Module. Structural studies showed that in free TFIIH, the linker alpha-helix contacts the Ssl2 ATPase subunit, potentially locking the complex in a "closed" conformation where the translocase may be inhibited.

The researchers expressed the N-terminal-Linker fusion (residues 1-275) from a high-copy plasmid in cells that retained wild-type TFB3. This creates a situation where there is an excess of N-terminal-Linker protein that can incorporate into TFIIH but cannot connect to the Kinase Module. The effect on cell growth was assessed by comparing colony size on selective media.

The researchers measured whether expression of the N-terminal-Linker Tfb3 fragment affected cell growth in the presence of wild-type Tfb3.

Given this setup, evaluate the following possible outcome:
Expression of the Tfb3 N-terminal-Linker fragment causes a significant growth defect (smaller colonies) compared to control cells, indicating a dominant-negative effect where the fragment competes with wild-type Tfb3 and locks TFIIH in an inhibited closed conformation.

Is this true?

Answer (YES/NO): YES